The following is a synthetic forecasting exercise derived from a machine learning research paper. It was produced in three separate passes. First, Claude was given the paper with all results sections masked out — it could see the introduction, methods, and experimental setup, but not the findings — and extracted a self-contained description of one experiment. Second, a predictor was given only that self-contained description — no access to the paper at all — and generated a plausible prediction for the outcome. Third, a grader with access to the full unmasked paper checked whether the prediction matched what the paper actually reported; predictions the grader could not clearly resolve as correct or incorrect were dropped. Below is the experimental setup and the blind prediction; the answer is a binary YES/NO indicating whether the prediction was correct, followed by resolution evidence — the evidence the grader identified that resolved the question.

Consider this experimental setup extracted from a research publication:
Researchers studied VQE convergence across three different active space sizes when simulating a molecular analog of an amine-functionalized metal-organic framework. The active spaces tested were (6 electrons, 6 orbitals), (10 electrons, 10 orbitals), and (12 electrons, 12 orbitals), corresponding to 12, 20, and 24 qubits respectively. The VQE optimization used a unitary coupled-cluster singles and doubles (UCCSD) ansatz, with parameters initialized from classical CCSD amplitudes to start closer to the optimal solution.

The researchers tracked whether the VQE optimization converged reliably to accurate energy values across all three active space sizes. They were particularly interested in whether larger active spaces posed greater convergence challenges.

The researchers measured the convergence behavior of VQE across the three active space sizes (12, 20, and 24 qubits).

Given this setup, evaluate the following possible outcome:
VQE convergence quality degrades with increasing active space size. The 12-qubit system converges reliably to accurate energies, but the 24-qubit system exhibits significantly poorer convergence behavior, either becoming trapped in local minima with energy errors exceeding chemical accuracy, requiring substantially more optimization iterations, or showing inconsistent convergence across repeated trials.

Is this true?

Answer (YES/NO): YES